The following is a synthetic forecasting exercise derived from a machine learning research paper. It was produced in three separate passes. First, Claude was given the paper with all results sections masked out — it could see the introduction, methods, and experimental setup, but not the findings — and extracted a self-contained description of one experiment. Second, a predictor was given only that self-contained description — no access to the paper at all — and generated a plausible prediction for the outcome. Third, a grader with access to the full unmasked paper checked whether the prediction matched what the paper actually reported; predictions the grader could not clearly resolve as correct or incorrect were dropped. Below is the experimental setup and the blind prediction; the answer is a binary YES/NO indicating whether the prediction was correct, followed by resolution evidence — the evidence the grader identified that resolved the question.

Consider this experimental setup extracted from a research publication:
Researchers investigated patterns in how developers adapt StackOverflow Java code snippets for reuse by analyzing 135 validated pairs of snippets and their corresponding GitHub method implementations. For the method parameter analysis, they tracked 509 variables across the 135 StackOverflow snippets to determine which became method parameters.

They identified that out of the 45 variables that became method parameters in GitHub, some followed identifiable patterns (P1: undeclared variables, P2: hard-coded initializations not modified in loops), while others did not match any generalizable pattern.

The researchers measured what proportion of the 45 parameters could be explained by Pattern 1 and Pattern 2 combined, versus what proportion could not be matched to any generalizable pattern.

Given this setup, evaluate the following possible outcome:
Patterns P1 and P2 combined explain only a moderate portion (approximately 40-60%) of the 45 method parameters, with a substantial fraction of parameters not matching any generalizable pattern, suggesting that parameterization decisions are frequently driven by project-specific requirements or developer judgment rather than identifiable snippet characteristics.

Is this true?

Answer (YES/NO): NO